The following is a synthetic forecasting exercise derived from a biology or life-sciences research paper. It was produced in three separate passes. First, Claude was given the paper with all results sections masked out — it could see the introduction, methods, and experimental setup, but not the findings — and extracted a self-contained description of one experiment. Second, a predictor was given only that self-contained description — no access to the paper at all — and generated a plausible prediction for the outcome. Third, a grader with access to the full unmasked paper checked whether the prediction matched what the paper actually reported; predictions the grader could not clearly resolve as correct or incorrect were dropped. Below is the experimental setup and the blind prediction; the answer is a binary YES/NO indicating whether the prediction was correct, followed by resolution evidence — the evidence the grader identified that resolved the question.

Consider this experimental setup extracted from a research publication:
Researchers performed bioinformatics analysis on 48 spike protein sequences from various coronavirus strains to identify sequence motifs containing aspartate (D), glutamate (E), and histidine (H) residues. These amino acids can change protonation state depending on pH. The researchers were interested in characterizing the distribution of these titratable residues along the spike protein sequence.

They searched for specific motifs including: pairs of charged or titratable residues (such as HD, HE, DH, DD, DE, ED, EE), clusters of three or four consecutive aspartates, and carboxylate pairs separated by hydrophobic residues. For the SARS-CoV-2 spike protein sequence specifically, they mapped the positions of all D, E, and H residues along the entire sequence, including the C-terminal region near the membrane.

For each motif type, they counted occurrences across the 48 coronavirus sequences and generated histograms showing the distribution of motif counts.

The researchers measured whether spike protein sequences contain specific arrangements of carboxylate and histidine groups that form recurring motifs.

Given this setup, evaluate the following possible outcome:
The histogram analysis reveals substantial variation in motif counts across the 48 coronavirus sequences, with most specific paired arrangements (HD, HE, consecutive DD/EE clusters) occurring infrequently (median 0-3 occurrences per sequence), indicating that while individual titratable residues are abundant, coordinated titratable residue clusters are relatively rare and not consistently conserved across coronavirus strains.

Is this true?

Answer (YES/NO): NO